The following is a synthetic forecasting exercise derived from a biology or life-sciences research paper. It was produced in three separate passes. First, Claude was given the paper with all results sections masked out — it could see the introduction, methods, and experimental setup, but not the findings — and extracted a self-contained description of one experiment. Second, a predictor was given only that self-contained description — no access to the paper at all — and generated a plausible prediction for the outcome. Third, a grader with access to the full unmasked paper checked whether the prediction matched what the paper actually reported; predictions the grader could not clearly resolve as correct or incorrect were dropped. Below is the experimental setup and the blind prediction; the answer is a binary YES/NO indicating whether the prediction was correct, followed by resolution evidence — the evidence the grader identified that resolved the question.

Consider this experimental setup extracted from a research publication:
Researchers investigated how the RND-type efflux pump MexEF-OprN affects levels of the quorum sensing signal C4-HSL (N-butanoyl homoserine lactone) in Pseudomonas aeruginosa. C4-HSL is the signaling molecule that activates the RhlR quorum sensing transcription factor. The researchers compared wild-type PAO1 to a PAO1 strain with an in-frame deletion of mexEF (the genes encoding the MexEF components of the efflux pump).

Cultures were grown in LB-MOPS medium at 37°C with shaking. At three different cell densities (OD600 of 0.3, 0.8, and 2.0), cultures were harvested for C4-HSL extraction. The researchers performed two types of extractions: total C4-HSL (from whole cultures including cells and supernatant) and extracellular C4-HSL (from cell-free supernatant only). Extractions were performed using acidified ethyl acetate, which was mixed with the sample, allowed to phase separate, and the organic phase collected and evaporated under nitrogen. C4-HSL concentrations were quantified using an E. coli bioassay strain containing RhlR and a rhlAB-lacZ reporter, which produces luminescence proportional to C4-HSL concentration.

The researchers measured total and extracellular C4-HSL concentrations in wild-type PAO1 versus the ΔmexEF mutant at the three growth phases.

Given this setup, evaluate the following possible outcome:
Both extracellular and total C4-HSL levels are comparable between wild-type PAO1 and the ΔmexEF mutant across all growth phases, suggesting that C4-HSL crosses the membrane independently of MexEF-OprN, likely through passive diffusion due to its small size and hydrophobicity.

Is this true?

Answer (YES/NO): NO